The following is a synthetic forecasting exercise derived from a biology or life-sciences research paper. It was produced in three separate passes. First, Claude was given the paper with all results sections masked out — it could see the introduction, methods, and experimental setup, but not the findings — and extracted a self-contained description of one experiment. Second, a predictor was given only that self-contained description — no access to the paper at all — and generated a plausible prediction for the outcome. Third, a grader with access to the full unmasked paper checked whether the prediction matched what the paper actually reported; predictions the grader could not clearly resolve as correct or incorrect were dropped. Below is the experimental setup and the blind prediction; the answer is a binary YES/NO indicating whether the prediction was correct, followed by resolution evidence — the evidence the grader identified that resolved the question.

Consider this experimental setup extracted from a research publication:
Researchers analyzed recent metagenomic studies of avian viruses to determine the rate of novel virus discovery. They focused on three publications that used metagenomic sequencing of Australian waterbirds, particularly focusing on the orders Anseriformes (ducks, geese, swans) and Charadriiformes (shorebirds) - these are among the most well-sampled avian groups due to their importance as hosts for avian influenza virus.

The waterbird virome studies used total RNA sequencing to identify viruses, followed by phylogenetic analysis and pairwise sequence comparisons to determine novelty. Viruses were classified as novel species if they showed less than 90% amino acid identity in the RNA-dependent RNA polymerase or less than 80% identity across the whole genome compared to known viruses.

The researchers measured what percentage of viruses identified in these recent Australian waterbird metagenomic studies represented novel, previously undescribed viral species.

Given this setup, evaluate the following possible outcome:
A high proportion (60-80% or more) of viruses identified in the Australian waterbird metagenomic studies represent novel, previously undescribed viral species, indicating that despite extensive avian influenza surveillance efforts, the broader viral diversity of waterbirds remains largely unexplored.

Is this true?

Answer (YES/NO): YES